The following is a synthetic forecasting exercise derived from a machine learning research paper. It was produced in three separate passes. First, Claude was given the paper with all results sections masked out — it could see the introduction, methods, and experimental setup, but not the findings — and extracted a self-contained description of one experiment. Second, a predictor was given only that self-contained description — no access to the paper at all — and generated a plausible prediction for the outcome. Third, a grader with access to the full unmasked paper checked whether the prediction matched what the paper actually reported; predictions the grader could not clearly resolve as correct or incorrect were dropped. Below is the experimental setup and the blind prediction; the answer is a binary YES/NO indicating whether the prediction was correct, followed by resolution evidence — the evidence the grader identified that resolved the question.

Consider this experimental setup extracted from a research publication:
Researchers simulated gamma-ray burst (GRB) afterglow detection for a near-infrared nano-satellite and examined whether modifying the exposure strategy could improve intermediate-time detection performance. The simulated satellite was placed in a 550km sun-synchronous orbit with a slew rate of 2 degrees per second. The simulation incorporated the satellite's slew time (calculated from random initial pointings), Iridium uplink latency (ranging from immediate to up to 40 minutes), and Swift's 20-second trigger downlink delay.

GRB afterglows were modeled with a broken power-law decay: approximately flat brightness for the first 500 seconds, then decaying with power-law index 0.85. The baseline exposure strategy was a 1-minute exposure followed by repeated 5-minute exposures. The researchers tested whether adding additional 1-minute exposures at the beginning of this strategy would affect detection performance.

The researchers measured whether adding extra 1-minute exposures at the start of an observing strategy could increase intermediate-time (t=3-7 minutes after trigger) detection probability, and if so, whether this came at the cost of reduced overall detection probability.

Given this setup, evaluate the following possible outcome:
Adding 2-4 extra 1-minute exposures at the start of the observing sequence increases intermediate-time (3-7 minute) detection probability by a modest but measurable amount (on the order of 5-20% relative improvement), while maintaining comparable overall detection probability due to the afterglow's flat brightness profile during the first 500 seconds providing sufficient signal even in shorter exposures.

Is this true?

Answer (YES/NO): YES